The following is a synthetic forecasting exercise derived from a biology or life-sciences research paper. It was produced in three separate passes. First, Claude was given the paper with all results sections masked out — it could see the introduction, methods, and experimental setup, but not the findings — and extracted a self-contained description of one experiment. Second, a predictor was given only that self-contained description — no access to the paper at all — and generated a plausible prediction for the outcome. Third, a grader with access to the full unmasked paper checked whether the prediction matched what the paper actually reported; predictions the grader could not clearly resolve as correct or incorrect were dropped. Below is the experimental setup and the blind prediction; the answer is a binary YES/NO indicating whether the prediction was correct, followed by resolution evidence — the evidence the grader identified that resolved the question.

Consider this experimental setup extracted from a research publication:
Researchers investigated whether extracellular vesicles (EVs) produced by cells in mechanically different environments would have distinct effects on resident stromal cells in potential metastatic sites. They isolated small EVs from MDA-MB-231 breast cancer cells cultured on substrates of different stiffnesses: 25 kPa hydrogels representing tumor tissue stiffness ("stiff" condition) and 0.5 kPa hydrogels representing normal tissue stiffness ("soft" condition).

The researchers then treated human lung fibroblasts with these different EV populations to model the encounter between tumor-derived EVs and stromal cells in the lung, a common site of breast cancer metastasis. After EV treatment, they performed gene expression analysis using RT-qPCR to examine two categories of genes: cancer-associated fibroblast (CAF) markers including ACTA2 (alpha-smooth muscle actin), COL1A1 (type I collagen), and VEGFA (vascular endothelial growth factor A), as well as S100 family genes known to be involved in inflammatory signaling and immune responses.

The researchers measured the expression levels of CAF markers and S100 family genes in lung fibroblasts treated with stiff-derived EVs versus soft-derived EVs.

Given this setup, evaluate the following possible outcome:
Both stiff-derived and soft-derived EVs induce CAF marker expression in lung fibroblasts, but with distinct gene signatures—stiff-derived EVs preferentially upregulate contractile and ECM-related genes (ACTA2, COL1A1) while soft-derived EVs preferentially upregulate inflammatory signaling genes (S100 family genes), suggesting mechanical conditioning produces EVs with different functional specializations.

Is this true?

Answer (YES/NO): NO